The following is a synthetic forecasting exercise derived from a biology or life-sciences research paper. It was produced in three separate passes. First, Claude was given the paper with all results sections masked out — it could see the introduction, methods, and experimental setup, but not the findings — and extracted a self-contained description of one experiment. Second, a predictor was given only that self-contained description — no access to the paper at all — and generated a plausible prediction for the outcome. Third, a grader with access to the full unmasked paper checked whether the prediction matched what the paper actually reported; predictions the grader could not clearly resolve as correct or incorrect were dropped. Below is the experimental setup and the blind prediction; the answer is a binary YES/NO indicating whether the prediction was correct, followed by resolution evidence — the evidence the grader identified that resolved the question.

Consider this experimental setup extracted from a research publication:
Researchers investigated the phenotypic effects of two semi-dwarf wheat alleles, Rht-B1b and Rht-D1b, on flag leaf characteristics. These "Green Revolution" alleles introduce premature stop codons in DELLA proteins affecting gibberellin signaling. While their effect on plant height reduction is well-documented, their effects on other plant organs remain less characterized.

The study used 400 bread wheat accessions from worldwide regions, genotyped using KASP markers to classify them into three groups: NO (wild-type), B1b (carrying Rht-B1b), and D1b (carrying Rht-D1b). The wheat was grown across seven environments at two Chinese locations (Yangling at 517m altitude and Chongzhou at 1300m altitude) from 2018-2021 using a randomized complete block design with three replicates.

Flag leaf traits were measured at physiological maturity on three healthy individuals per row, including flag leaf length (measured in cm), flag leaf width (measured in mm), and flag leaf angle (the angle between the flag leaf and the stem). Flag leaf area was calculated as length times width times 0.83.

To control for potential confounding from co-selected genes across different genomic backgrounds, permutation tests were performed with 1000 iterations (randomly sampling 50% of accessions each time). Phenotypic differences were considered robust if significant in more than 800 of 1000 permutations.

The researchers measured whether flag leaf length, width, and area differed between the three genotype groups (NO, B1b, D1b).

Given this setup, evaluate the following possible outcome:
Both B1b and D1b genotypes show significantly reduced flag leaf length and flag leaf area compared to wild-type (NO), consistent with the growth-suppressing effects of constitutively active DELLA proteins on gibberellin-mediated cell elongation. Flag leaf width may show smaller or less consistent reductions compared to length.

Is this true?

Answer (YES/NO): NO